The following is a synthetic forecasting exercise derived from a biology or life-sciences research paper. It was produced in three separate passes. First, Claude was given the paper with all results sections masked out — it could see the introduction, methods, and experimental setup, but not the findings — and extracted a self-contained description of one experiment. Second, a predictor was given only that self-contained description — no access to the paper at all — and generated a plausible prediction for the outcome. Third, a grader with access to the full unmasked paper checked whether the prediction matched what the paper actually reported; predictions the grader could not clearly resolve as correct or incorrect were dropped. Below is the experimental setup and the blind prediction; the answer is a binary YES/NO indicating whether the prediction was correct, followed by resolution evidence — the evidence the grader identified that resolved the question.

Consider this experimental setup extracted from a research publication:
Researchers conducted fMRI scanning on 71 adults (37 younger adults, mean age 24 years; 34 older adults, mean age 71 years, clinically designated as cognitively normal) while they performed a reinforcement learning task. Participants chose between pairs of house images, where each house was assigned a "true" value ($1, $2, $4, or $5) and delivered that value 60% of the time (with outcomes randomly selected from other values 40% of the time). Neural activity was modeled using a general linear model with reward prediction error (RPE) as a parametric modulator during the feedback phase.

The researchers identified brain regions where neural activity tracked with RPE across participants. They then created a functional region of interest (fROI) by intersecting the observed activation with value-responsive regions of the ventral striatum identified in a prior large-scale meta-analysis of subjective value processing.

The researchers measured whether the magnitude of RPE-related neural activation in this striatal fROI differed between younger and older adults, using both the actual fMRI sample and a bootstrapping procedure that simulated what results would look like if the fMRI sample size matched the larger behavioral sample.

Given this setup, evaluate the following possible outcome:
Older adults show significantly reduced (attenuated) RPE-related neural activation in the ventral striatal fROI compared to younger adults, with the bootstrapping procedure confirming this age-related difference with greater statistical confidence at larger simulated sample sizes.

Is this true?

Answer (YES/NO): NO